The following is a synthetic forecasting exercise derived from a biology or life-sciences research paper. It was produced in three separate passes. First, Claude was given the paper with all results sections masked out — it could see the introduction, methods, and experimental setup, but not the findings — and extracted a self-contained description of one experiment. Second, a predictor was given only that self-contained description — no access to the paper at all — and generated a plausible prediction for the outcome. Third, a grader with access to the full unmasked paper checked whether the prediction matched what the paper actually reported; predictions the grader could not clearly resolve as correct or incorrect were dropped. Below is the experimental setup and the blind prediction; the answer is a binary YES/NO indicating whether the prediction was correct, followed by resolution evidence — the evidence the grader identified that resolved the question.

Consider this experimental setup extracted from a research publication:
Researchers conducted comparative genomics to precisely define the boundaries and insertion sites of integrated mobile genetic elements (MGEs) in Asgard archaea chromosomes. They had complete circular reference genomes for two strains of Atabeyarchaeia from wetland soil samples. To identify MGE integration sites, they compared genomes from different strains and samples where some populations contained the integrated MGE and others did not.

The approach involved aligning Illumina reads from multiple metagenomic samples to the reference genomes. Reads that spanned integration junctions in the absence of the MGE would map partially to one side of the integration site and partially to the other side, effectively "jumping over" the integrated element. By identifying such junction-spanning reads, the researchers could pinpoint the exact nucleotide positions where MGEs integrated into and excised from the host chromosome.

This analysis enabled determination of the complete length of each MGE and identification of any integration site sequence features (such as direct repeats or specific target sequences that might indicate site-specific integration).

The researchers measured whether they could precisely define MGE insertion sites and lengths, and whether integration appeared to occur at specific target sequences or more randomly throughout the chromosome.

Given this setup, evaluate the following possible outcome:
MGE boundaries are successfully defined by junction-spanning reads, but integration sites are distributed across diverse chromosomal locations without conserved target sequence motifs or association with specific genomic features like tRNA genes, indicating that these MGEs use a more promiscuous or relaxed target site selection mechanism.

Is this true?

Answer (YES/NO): NO